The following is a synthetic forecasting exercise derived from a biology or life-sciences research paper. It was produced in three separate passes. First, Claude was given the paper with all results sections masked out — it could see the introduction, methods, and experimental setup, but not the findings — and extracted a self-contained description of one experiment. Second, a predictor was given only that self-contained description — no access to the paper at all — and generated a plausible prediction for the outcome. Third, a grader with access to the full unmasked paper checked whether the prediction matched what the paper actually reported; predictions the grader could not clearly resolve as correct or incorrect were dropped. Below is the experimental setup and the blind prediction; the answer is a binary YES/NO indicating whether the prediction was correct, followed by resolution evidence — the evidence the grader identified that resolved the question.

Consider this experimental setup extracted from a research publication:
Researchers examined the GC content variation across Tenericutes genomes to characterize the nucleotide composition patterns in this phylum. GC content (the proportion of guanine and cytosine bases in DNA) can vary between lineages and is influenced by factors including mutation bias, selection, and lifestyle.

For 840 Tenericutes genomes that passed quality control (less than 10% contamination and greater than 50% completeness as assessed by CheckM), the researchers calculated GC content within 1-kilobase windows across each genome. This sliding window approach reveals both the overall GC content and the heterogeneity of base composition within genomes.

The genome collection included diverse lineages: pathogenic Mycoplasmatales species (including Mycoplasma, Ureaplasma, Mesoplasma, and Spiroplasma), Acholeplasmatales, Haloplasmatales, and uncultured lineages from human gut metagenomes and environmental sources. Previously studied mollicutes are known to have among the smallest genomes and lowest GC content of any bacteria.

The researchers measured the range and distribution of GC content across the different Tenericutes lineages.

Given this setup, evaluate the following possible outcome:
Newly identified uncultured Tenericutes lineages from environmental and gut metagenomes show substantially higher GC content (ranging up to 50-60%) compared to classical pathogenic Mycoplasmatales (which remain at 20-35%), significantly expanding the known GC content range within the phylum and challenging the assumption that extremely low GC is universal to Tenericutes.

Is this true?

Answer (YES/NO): YES